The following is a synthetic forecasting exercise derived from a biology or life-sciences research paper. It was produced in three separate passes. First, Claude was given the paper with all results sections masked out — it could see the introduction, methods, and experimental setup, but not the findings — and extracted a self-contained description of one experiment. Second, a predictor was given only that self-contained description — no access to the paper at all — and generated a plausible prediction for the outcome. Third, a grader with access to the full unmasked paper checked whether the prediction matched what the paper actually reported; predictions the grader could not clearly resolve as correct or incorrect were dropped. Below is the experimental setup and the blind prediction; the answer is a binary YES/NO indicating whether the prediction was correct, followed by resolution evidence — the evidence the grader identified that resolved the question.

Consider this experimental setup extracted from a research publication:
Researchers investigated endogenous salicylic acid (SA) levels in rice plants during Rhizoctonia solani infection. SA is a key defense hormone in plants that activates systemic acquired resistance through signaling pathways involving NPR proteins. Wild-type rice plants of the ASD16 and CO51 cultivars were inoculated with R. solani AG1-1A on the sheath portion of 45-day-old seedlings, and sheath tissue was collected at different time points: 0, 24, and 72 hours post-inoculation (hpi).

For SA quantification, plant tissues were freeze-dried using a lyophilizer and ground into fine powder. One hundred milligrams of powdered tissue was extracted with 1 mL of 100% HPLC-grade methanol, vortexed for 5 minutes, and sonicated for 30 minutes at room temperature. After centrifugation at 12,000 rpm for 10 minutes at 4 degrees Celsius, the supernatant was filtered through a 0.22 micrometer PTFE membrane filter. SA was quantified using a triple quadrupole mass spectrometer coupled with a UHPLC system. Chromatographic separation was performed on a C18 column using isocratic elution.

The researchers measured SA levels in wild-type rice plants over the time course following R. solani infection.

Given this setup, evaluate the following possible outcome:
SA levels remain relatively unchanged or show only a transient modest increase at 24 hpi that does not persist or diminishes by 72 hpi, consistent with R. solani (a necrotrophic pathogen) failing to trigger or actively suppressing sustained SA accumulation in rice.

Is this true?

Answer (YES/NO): NO